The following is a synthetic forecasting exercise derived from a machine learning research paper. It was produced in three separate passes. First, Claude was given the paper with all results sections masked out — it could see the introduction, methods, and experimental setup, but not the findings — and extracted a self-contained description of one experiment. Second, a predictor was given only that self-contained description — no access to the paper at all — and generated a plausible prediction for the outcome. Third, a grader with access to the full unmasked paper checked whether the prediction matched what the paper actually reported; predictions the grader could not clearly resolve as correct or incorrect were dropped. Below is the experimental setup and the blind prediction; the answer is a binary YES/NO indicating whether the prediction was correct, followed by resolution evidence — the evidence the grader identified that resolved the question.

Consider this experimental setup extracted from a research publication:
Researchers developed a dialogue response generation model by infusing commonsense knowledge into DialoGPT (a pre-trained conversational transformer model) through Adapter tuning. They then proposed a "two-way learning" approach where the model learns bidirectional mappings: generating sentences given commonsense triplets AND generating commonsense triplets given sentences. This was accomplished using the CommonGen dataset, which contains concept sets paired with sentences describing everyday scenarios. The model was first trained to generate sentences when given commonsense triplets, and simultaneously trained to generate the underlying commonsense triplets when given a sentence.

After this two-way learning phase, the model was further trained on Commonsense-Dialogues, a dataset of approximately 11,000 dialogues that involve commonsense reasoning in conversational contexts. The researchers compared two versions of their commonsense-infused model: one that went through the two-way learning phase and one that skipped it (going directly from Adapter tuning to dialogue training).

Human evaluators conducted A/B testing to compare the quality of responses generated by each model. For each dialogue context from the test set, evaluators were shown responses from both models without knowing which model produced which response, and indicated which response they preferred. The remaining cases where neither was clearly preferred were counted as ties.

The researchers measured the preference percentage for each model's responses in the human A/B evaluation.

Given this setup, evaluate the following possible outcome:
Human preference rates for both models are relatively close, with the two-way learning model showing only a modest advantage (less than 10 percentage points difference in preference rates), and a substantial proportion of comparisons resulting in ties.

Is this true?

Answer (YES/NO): NO